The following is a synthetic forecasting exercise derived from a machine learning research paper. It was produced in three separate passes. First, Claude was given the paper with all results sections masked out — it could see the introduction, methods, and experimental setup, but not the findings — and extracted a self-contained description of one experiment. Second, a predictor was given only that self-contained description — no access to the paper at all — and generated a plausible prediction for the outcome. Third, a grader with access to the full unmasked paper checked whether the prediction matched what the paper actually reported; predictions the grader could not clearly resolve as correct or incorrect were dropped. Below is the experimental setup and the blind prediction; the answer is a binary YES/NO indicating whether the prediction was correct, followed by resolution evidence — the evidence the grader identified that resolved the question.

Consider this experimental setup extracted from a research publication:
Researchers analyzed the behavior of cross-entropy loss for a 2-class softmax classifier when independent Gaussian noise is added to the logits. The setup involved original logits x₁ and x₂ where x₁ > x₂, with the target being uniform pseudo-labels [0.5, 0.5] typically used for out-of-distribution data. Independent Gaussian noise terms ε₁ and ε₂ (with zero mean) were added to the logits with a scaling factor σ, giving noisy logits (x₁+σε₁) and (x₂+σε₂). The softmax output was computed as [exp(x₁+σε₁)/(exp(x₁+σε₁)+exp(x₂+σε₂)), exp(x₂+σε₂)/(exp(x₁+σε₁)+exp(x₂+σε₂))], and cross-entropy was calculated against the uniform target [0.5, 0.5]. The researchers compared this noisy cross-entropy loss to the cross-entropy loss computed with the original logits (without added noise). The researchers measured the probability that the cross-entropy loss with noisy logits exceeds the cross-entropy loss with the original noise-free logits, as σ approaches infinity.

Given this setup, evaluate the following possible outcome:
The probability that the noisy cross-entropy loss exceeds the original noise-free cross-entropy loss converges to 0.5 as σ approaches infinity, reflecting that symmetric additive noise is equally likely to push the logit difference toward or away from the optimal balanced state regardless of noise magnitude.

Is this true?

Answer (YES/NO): NO